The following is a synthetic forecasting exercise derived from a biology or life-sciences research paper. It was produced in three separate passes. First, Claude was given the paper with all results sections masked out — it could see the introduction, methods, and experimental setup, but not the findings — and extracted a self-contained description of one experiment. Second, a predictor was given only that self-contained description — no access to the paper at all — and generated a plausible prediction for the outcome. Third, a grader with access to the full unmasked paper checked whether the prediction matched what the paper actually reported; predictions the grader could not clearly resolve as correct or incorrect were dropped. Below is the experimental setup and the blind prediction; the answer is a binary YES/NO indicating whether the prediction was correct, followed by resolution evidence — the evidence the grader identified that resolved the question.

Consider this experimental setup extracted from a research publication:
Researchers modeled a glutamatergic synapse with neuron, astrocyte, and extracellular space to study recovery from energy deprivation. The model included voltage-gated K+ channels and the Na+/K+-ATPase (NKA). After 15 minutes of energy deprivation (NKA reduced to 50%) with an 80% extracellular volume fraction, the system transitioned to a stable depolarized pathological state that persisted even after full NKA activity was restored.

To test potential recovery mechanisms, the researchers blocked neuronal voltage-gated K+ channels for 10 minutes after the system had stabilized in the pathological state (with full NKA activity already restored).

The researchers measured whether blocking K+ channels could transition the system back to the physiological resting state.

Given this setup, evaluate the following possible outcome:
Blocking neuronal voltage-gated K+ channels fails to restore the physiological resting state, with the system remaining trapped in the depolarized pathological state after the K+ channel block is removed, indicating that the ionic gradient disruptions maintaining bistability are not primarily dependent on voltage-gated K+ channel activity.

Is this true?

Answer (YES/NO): NO